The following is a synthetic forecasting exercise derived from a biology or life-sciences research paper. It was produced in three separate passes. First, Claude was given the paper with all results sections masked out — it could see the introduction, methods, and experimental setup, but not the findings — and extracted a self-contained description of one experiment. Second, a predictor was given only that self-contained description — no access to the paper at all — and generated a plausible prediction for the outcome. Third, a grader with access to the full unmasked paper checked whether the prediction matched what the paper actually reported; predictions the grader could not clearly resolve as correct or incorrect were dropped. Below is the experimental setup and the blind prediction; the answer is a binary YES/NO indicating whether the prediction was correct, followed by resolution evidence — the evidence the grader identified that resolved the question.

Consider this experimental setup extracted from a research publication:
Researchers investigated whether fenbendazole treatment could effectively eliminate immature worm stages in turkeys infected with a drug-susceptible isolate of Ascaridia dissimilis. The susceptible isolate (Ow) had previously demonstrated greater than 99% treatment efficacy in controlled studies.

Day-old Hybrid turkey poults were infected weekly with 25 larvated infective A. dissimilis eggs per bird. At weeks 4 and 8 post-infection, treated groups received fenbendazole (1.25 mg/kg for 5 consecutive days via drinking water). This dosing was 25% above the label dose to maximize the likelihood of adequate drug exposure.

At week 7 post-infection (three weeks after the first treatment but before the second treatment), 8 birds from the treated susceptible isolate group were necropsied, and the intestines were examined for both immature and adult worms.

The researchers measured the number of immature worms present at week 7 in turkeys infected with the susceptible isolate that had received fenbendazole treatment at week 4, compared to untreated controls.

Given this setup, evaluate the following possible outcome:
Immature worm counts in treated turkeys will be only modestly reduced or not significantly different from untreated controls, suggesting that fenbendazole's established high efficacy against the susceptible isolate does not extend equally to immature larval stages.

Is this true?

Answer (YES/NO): NO